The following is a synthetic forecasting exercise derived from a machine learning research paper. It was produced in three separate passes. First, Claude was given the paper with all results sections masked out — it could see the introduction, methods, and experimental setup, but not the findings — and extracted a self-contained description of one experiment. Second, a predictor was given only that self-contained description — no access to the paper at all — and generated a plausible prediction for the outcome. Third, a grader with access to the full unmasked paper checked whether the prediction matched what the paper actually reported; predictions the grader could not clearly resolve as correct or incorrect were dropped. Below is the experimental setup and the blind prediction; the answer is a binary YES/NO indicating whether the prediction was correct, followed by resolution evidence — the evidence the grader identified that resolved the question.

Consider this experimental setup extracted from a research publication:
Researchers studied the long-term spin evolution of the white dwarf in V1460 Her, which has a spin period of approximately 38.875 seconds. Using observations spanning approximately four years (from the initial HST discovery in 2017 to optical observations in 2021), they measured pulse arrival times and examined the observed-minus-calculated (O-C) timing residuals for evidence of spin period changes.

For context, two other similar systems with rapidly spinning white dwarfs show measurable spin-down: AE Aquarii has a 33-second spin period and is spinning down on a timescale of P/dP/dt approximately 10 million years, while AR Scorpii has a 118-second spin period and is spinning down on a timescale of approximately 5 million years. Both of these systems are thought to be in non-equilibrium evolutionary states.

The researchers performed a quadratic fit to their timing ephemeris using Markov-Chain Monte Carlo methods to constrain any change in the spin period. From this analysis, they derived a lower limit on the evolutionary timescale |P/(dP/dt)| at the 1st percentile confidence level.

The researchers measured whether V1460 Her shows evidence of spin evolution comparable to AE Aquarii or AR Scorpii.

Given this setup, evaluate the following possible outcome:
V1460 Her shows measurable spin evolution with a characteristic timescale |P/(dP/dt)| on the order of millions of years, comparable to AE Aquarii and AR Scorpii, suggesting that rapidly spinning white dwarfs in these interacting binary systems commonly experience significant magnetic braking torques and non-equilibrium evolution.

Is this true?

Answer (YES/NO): NO